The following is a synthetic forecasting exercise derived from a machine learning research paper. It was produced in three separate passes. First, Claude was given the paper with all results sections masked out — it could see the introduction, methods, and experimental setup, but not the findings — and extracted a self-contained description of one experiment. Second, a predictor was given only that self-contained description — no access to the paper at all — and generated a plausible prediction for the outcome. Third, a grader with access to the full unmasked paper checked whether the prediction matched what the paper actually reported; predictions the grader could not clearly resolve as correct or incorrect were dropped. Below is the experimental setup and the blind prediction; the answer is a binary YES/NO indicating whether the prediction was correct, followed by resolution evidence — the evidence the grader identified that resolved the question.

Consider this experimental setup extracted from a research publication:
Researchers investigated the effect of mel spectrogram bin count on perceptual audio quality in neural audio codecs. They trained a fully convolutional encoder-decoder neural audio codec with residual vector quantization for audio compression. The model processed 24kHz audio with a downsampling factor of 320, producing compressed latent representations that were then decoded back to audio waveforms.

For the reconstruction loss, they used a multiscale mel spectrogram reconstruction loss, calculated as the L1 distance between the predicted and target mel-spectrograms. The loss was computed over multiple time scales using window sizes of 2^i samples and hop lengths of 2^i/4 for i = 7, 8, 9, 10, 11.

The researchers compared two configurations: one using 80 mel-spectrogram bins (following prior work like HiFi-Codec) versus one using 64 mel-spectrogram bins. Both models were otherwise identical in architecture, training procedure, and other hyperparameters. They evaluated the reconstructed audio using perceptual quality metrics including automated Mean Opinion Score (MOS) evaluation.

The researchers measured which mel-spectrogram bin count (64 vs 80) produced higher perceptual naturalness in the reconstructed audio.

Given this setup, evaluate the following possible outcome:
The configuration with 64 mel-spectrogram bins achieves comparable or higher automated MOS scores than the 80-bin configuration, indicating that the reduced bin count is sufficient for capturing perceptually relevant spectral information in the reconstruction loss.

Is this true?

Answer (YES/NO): YES